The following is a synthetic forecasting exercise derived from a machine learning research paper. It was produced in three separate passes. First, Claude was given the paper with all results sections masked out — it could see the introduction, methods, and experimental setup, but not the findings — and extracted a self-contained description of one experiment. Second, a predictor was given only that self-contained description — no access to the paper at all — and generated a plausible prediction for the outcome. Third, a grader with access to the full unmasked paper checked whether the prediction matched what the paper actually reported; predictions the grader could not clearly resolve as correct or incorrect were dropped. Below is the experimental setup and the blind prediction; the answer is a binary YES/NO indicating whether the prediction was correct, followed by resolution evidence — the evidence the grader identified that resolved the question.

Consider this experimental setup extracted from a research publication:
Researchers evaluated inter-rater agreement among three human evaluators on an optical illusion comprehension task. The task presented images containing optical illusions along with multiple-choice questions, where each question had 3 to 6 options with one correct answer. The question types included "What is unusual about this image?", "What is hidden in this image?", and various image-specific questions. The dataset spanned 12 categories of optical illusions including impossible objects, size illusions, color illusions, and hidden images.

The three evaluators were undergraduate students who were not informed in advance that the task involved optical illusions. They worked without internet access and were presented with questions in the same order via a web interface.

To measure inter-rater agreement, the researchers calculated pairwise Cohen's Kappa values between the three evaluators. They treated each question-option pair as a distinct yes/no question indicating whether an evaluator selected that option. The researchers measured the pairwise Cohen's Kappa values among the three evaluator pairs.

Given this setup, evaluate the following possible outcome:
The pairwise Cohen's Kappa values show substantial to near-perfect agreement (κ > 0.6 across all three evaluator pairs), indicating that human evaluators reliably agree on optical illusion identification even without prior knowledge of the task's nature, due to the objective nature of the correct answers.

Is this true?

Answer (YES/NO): YES